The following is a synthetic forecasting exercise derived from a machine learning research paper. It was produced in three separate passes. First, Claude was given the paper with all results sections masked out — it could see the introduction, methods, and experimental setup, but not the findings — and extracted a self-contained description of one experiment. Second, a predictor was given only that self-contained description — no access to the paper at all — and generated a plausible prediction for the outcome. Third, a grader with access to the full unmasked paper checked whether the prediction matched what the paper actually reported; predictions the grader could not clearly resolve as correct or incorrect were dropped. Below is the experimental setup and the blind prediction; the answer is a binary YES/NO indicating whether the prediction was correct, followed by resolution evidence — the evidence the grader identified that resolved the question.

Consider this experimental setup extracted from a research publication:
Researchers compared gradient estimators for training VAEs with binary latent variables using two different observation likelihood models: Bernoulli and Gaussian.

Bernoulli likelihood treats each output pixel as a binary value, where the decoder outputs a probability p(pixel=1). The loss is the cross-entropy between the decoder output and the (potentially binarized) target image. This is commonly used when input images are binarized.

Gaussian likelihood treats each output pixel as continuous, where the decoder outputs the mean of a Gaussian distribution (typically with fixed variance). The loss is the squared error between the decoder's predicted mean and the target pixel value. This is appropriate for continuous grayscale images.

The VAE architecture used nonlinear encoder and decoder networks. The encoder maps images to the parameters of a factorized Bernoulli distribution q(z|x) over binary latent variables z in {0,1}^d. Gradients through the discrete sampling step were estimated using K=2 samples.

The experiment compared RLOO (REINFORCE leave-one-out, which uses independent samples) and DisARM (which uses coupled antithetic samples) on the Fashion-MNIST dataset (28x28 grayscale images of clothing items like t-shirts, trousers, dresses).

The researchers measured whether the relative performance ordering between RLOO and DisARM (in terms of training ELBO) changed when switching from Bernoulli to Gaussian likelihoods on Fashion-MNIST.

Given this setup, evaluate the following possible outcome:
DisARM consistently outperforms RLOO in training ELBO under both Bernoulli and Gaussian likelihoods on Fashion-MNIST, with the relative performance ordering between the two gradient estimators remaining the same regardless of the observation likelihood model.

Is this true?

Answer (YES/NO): YES